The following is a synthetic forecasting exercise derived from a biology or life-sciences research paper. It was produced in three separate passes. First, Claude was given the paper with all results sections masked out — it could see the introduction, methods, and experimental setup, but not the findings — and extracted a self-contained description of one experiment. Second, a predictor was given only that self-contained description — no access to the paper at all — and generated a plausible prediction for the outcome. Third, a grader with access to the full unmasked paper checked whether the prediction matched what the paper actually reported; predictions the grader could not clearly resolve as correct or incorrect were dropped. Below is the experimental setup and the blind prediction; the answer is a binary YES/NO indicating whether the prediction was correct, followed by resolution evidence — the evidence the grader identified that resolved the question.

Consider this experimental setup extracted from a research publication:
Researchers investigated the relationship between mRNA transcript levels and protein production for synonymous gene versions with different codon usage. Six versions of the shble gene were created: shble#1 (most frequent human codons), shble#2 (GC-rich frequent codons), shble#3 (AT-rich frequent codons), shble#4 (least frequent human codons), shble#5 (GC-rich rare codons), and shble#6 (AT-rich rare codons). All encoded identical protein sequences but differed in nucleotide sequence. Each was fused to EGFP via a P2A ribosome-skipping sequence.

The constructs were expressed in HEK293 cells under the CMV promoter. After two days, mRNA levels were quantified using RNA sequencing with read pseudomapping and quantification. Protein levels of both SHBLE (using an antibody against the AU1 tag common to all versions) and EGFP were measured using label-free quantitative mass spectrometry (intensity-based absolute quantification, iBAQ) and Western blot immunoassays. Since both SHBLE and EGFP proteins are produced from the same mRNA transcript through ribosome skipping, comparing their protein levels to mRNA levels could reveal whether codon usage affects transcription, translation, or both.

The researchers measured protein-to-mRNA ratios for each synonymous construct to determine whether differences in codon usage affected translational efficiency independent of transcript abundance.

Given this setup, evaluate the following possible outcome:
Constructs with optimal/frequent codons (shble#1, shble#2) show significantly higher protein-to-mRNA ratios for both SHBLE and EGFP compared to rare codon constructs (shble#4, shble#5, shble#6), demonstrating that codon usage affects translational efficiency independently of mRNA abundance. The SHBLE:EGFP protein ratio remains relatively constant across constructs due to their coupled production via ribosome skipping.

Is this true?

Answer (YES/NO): NO